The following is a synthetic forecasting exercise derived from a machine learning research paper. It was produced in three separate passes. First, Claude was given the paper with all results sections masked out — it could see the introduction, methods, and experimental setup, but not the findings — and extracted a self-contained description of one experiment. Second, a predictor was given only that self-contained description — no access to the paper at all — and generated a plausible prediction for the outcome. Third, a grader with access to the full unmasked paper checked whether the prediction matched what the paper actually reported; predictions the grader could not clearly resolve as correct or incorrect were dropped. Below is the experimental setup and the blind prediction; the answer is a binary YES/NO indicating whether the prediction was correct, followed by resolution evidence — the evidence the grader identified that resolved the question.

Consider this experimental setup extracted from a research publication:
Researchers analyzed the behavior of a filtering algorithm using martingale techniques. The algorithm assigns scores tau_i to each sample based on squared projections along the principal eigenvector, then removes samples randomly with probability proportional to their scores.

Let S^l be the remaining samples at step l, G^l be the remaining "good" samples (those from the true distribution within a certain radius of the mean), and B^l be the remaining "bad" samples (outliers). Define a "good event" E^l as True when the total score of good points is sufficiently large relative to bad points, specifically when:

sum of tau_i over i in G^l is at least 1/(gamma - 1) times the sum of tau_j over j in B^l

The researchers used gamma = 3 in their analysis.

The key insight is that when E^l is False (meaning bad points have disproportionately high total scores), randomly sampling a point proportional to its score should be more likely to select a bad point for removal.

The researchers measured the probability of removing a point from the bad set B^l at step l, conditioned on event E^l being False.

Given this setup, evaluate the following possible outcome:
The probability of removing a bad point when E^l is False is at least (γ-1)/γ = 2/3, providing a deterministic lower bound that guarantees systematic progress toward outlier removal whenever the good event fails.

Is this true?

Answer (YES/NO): YES